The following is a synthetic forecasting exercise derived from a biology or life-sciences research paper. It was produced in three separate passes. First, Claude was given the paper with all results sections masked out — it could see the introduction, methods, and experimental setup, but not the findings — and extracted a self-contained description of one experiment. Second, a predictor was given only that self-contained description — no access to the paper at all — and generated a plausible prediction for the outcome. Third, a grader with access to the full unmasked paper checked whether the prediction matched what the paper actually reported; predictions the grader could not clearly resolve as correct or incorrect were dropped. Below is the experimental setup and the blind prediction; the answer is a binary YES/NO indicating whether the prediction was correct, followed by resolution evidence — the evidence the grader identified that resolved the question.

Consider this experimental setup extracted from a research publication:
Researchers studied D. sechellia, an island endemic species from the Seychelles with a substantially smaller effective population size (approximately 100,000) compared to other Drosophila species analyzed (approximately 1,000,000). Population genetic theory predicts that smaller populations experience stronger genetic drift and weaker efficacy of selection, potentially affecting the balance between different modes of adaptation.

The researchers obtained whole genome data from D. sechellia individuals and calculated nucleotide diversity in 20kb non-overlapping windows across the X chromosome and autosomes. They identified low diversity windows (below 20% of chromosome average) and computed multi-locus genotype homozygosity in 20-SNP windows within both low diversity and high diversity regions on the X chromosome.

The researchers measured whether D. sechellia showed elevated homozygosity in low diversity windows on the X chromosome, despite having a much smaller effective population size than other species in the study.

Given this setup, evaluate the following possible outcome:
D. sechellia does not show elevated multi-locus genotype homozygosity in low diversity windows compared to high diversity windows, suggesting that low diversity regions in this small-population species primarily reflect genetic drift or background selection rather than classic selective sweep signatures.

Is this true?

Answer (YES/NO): NO